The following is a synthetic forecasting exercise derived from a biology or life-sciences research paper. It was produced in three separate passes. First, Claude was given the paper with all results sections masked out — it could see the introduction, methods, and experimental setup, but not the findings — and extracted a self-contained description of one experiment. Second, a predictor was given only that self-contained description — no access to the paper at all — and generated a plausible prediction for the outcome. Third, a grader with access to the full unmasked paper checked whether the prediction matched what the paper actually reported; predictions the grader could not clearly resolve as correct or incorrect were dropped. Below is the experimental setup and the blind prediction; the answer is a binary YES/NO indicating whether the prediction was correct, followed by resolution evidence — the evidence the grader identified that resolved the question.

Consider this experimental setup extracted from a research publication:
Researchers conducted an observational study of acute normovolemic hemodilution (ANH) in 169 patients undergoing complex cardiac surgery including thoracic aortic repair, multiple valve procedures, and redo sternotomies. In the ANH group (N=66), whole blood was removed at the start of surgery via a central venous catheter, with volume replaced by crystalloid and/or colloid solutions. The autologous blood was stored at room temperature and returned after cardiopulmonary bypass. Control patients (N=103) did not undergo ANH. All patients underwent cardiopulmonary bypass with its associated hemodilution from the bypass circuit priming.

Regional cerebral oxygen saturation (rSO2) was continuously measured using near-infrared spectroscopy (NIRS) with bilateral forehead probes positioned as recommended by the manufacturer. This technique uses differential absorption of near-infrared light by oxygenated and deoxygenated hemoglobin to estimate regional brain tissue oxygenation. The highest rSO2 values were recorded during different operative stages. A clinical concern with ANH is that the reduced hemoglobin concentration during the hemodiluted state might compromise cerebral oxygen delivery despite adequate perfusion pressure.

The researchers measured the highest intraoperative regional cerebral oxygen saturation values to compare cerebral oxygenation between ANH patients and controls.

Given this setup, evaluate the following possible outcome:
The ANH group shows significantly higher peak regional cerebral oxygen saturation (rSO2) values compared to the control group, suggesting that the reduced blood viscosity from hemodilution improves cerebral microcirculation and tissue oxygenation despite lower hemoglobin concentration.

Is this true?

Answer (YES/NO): NO